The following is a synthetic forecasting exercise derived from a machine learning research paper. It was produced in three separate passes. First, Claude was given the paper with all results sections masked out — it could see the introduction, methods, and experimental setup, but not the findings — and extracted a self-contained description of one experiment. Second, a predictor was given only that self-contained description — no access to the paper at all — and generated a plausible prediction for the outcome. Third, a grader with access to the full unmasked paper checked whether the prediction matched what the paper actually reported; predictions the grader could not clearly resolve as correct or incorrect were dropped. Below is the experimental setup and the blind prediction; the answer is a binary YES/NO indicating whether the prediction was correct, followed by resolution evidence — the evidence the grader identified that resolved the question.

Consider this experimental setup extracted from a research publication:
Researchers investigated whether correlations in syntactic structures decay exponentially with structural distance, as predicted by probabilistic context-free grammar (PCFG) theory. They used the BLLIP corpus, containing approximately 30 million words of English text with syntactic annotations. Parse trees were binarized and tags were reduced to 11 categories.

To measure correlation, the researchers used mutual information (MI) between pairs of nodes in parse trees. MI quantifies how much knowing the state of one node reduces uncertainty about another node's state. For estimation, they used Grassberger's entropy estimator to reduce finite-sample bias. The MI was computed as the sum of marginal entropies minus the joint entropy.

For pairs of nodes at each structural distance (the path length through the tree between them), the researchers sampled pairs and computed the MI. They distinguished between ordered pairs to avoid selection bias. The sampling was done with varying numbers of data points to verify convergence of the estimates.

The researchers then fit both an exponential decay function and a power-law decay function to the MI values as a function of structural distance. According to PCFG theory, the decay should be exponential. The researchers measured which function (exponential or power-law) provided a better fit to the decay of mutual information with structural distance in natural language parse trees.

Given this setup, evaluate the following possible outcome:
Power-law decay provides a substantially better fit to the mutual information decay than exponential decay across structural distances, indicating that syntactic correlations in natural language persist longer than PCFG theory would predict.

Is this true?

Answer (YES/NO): YES